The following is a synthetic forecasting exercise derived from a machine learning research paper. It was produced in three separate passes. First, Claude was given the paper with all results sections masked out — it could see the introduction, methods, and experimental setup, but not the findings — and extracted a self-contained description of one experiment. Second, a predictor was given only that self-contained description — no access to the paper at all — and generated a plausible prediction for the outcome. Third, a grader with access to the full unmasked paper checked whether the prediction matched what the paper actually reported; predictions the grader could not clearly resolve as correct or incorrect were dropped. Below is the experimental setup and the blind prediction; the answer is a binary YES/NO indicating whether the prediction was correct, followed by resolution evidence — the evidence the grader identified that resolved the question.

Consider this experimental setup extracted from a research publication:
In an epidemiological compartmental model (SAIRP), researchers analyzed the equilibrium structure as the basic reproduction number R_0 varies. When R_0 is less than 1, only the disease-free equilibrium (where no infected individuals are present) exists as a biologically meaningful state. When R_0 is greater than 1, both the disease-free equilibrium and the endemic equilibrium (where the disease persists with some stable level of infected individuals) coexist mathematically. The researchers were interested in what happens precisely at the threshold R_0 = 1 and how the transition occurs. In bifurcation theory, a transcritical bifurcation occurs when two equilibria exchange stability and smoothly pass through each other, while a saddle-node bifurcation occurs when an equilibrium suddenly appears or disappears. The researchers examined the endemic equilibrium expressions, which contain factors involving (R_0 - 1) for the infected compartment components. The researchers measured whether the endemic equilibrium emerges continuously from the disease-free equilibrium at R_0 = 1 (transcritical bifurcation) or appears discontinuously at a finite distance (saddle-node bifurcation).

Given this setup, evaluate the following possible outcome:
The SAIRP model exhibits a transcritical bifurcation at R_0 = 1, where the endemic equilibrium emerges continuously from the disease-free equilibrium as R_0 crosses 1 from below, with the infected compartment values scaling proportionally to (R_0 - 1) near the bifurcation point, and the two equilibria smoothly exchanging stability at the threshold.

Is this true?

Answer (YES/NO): YES